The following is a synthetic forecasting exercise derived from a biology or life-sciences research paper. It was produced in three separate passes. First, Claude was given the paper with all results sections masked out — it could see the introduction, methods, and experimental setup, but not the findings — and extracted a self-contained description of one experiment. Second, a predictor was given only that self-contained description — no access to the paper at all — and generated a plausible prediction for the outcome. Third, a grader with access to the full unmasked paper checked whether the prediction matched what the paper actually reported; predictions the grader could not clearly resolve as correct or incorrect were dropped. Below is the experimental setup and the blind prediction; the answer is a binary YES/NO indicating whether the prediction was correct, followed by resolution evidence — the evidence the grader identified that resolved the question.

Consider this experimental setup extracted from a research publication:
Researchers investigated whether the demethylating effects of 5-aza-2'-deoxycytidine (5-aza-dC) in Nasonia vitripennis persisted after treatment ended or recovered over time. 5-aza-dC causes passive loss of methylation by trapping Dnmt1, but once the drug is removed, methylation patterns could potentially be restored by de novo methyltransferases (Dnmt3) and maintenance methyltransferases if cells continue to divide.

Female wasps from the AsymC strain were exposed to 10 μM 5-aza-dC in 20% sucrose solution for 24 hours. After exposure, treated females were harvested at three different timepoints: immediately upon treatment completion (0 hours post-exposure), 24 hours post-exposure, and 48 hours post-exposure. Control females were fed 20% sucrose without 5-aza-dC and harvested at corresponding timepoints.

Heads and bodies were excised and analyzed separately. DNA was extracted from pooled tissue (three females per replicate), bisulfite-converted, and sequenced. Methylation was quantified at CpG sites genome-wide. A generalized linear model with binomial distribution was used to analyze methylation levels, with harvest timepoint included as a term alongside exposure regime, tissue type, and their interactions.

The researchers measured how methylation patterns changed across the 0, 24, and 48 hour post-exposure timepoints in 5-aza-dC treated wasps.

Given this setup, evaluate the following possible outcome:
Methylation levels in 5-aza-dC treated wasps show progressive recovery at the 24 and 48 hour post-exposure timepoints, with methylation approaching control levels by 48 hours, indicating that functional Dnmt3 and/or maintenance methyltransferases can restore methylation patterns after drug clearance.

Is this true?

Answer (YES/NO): NO